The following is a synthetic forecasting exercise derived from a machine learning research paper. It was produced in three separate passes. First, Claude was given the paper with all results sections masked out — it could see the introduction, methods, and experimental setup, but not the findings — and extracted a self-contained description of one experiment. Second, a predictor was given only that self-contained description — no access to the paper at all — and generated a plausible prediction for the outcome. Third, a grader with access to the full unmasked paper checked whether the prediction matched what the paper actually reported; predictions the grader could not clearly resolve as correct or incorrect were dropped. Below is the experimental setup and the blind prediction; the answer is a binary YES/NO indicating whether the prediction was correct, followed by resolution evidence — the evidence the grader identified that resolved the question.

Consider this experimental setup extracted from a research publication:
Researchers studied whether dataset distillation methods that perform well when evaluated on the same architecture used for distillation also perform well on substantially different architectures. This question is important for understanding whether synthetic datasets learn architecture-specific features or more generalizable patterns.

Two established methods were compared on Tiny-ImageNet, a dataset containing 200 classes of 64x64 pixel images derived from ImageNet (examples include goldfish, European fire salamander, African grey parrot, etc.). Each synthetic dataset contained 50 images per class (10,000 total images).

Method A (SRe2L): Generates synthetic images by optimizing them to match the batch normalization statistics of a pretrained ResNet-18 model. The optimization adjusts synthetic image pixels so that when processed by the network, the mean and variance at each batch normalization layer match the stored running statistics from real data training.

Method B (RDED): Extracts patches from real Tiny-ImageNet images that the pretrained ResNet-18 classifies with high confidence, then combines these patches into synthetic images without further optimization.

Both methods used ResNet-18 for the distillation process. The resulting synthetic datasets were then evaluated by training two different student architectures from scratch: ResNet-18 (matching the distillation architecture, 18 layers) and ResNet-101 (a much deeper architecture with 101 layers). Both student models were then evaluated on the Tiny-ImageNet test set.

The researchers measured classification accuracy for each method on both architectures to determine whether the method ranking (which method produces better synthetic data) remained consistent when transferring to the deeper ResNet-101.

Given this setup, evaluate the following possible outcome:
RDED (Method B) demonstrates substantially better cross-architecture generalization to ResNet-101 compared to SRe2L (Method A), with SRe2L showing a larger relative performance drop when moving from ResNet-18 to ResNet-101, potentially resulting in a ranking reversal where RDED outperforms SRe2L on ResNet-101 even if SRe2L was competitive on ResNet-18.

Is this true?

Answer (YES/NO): NO